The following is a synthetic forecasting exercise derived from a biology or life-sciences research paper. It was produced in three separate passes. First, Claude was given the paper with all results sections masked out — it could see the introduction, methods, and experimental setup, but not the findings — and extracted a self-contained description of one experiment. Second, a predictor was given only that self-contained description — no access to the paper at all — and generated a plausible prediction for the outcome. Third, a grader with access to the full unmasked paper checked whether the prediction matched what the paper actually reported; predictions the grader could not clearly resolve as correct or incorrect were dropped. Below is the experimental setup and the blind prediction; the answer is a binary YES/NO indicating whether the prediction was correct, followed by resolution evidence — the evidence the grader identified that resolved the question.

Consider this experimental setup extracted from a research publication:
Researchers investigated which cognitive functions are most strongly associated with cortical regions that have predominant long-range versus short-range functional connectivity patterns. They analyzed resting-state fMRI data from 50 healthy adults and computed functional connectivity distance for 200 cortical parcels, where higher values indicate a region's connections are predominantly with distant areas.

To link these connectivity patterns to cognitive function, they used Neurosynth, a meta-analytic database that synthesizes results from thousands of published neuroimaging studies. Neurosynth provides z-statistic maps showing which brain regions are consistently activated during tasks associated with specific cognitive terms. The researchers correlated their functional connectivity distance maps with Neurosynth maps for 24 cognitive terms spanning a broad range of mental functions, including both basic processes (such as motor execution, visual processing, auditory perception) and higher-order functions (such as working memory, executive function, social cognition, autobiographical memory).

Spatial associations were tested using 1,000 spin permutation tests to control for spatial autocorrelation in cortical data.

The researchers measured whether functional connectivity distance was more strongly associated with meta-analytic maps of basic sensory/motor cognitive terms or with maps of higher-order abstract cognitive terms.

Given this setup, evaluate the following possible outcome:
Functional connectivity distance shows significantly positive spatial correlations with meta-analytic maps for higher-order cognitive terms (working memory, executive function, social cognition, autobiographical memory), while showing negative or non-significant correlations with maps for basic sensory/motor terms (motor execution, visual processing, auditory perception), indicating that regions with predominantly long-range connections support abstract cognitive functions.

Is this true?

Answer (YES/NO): YES